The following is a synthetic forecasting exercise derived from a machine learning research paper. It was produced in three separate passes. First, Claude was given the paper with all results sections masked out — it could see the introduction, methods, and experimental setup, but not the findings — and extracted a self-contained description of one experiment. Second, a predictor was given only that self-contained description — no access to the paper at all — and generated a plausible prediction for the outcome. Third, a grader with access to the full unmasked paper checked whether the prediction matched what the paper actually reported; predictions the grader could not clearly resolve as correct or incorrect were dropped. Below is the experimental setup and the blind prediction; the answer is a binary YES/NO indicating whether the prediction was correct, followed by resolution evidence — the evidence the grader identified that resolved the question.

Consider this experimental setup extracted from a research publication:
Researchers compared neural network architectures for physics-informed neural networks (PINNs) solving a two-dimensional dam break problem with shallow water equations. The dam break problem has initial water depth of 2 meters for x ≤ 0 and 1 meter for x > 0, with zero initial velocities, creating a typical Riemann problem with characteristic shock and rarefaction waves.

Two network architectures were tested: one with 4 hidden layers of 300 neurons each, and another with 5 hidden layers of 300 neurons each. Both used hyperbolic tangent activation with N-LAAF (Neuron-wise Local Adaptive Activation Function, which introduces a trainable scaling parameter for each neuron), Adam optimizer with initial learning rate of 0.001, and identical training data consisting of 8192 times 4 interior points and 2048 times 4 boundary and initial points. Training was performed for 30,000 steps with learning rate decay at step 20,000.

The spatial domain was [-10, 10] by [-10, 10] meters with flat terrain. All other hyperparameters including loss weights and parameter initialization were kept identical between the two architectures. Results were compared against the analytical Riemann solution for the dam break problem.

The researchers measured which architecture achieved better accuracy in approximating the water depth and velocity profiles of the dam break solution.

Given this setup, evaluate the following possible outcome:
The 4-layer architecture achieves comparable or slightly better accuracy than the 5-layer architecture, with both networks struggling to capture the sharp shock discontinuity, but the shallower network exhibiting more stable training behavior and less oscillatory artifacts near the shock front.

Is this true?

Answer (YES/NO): NO